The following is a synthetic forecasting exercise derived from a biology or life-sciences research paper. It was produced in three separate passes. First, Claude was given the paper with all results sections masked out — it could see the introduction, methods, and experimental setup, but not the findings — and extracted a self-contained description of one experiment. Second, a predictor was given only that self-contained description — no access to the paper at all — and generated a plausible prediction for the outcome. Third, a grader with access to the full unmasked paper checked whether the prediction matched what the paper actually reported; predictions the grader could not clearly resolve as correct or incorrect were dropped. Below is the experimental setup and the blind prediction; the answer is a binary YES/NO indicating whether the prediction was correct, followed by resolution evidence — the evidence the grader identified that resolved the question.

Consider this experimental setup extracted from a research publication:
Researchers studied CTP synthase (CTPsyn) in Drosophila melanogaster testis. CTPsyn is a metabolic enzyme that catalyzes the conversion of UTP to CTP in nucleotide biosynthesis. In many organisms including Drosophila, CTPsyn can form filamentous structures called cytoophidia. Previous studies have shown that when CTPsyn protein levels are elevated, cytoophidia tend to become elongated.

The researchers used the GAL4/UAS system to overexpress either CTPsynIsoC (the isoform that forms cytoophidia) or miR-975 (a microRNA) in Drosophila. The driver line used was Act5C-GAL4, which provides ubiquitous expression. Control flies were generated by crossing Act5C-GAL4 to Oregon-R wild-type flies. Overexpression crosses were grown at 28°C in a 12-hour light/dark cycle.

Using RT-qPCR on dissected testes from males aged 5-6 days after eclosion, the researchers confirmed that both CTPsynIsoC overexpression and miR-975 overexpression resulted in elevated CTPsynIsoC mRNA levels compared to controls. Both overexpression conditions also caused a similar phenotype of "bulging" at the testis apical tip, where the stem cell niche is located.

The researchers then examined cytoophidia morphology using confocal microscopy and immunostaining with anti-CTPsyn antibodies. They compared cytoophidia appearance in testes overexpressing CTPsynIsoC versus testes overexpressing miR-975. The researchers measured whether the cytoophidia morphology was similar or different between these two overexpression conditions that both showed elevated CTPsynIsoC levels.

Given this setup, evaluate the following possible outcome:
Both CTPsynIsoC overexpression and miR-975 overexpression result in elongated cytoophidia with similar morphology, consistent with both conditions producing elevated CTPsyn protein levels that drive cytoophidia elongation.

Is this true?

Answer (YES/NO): NO